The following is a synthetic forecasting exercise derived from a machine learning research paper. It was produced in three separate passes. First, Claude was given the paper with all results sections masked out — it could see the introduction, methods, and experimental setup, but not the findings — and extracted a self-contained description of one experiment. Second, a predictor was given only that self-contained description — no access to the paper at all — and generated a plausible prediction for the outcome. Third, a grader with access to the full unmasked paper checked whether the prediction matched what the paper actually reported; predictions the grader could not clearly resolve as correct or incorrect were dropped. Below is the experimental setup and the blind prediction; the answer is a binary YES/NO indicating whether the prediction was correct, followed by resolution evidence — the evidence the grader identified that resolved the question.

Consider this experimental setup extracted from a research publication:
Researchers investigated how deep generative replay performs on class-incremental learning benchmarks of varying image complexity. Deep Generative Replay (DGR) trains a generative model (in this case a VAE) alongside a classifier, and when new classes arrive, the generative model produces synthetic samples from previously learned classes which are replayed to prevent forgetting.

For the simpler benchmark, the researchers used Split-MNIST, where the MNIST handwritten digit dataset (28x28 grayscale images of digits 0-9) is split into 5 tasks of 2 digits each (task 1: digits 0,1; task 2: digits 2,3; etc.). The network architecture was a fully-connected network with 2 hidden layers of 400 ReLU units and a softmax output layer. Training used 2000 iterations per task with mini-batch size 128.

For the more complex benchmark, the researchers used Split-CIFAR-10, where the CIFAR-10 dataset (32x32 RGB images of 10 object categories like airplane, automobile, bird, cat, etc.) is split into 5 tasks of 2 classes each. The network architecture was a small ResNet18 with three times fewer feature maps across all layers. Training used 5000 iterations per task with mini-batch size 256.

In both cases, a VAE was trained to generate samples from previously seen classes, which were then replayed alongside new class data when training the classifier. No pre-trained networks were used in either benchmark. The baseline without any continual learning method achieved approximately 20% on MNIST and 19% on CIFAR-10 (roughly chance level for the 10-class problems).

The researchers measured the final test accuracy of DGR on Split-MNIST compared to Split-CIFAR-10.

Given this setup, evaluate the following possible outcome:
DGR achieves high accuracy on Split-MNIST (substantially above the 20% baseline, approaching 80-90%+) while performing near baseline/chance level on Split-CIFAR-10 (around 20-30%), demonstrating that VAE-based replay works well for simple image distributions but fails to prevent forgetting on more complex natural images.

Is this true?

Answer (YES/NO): YES